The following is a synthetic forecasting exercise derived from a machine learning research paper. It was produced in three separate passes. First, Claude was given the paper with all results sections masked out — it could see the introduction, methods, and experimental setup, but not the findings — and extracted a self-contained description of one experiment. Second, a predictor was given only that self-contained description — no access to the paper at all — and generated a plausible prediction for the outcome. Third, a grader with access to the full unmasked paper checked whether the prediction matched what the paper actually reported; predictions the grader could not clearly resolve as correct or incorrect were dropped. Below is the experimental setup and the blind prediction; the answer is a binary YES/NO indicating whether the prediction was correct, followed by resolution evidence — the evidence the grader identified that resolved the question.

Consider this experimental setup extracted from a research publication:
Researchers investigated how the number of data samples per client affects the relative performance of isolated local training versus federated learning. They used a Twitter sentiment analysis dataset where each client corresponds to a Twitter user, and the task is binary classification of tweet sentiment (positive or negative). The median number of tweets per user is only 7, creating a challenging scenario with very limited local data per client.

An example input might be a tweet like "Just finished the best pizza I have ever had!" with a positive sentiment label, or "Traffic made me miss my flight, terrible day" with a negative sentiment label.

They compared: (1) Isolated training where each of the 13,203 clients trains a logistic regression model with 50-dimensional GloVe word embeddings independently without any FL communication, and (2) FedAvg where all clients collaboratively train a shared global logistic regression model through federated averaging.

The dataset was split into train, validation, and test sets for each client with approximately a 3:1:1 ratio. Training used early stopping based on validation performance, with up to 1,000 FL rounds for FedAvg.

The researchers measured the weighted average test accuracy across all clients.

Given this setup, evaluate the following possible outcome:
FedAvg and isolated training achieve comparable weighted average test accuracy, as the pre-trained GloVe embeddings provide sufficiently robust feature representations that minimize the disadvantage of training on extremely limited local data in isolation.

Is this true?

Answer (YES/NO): NO